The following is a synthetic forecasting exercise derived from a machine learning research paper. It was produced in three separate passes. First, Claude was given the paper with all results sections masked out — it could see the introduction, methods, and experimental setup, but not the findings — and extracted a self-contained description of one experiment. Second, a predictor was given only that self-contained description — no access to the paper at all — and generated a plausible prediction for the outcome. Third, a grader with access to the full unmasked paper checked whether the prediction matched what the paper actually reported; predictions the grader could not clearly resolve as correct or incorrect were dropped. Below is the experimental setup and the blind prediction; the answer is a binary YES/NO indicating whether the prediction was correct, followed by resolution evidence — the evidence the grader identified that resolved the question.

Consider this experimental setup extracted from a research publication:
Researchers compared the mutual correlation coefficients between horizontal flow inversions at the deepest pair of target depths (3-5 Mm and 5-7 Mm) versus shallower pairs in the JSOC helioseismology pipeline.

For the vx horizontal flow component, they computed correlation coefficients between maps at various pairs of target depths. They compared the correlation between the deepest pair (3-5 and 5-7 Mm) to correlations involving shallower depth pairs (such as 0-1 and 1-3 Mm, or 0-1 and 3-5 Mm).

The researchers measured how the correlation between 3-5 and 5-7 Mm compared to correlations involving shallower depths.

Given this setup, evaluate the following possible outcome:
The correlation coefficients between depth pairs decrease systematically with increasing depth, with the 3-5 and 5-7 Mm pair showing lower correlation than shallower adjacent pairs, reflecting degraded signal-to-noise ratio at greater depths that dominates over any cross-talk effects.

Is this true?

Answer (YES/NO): NO